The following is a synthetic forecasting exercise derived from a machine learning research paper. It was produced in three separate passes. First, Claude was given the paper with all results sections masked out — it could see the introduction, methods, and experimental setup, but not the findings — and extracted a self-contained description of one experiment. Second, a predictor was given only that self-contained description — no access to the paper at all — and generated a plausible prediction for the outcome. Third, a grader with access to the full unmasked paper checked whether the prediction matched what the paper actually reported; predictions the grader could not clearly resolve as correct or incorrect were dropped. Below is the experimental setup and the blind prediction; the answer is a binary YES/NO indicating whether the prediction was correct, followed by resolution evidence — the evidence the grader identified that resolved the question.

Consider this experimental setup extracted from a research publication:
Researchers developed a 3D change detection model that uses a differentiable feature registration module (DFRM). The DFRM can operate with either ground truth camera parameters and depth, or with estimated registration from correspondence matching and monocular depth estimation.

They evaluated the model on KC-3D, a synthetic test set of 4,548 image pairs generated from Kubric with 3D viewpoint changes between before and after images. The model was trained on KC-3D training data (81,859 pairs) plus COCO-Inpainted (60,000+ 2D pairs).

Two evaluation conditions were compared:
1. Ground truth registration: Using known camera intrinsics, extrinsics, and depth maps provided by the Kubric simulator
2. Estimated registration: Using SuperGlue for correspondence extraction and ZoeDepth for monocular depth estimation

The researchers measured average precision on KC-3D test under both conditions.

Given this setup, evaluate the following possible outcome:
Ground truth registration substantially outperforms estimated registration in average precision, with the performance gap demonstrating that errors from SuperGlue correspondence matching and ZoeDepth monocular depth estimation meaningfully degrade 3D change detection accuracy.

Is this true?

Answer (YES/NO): YES